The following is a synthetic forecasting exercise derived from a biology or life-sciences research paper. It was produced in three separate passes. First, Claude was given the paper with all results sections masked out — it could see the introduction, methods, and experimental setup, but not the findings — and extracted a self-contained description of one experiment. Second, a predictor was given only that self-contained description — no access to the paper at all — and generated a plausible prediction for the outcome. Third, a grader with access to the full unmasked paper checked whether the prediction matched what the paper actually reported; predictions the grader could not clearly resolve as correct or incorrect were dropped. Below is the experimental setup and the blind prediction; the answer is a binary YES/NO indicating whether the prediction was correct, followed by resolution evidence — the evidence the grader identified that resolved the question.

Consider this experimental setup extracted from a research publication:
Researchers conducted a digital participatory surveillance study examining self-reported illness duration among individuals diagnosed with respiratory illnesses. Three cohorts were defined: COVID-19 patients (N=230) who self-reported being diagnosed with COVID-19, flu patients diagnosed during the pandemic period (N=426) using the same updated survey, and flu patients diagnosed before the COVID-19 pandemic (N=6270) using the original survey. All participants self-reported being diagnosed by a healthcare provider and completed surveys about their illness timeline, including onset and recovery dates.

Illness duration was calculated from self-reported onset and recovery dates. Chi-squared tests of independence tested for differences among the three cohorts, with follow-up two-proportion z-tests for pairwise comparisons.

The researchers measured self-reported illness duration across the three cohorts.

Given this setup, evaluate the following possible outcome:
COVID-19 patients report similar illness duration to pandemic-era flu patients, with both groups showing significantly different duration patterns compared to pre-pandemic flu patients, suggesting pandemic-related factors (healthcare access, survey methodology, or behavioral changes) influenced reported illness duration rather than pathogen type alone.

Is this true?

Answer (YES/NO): NO